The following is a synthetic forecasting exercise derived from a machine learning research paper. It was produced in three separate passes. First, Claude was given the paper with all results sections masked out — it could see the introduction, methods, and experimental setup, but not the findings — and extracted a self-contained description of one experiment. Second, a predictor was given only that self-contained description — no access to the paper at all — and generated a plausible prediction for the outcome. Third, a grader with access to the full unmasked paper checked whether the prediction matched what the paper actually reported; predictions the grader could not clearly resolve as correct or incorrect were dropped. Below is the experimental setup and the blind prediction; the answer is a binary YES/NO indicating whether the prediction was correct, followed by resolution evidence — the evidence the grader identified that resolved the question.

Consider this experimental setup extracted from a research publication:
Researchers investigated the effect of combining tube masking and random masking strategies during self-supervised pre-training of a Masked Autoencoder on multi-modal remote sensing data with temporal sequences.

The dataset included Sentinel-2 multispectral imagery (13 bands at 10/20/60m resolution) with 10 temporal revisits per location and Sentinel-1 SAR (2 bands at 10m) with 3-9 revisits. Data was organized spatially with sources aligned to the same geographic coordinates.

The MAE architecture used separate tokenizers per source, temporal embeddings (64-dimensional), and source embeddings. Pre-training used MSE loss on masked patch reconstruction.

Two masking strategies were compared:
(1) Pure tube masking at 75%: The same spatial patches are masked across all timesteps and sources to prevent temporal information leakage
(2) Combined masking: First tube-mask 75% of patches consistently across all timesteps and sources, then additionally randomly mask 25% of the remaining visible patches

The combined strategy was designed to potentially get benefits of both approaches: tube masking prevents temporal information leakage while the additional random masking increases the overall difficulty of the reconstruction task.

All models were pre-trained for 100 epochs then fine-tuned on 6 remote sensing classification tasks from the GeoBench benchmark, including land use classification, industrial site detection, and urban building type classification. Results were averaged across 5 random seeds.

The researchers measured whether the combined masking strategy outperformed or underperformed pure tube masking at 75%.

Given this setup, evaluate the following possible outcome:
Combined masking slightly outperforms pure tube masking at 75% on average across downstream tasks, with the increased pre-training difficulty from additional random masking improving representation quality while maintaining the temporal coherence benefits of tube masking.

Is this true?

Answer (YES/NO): NO